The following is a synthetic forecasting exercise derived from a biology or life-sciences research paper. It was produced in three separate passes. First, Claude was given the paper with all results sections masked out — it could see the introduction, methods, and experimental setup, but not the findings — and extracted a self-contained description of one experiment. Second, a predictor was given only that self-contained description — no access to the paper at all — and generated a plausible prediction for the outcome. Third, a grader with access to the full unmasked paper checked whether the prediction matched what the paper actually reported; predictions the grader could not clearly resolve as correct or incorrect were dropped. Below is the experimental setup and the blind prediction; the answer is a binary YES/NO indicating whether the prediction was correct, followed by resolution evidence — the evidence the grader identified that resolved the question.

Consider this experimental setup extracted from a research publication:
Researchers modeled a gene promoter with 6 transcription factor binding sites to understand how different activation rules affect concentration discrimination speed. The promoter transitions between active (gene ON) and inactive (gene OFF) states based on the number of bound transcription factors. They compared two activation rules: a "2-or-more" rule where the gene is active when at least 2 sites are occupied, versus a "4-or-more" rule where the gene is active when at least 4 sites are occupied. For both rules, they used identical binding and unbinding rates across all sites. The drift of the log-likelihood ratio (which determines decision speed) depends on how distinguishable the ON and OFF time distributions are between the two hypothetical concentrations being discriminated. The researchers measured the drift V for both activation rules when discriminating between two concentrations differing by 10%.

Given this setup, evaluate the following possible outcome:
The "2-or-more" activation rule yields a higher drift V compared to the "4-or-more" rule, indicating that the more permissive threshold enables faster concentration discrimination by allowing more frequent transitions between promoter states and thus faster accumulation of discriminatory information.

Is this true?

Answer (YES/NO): NO